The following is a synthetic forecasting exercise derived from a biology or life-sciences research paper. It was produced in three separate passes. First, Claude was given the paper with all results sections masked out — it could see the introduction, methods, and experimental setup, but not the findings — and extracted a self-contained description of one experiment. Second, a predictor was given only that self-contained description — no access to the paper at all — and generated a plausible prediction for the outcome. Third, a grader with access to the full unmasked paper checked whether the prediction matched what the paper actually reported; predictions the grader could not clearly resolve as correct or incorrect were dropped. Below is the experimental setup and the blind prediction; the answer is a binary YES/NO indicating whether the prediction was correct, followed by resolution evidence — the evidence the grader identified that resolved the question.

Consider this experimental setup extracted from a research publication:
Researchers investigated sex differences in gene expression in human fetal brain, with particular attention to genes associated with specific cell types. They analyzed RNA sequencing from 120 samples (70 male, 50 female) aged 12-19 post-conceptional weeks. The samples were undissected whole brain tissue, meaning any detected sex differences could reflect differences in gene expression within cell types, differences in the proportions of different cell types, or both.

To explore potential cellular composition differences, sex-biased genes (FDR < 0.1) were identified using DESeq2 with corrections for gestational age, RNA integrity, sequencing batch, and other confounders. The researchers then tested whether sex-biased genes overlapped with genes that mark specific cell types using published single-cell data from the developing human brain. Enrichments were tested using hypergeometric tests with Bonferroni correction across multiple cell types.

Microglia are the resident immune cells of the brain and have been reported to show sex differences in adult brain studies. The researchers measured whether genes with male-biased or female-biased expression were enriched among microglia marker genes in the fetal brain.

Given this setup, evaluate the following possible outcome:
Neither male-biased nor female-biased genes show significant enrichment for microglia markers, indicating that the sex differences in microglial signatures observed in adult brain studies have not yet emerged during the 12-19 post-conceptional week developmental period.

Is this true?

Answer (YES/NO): YES